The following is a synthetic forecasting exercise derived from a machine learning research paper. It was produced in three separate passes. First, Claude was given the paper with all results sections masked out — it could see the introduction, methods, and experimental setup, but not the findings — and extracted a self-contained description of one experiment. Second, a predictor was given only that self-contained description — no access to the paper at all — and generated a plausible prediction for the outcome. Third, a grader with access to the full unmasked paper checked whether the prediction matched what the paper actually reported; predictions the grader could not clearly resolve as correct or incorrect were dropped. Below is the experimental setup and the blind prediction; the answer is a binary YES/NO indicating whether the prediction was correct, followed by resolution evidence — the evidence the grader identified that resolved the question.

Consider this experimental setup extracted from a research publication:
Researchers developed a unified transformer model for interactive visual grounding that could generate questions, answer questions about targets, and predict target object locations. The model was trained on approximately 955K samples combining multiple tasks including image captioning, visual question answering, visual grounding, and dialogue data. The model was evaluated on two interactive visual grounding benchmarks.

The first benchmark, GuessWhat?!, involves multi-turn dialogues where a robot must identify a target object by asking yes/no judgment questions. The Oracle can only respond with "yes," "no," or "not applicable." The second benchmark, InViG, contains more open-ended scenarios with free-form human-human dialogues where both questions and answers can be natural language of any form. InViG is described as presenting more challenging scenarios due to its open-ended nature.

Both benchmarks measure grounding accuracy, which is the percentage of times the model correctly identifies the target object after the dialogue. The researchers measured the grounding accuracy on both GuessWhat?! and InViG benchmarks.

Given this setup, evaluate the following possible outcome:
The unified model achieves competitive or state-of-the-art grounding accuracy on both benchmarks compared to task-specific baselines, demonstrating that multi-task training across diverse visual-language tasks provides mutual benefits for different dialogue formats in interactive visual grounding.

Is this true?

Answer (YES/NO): YES